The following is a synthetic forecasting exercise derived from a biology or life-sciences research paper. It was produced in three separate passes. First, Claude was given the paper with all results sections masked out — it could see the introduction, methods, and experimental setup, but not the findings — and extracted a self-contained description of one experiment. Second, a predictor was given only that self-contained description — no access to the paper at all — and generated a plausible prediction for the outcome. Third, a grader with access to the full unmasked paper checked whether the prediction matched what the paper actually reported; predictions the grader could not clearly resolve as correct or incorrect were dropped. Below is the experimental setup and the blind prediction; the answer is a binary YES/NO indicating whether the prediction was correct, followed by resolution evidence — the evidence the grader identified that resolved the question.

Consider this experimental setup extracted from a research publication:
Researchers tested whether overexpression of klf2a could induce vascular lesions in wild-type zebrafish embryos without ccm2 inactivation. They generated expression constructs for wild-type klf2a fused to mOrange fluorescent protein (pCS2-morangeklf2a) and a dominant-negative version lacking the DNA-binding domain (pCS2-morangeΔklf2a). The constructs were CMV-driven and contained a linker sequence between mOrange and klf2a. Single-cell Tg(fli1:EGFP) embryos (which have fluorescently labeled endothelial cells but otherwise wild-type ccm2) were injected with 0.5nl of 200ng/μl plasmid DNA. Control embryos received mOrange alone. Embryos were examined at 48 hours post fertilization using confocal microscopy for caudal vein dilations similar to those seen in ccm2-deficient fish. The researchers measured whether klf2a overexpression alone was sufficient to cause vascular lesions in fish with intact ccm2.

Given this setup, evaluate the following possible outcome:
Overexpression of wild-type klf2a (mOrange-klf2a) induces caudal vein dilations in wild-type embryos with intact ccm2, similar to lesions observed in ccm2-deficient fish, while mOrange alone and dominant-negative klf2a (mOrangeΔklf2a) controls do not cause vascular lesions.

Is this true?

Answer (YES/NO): YES